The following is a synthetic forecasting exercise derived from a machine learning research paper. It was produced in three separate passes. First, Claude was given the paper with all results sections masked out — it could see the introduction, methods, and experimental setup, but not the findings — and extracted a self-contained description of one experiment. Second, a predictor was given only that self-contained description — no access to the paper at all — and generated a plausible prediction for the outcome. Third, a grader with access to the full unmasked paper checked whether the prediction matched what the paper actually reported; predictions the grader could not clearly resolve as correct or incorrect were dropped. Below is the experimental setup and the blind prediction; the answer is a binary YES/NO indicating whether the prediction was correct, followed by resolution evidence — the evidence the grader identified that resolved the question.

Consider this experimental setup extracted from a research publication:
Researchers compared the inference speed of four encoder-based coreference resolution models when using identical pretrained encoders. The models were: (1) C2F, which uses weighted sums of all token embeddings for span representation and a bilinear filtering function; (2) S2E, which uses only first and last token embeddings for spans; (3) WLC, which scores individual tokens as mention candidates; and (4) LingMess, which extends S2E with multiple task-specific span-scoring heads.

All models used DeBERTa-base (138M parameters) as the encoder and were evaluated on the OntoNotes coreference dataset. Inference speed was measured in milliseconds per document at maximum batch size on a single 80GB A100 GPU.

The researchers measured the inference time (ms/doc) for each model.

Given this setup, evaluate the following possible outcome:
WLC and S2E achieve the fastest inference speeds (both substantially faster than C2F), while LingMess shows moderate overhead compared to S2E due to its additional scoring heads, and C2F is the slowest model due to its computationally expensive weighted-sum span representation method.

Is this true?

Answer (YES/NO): YES